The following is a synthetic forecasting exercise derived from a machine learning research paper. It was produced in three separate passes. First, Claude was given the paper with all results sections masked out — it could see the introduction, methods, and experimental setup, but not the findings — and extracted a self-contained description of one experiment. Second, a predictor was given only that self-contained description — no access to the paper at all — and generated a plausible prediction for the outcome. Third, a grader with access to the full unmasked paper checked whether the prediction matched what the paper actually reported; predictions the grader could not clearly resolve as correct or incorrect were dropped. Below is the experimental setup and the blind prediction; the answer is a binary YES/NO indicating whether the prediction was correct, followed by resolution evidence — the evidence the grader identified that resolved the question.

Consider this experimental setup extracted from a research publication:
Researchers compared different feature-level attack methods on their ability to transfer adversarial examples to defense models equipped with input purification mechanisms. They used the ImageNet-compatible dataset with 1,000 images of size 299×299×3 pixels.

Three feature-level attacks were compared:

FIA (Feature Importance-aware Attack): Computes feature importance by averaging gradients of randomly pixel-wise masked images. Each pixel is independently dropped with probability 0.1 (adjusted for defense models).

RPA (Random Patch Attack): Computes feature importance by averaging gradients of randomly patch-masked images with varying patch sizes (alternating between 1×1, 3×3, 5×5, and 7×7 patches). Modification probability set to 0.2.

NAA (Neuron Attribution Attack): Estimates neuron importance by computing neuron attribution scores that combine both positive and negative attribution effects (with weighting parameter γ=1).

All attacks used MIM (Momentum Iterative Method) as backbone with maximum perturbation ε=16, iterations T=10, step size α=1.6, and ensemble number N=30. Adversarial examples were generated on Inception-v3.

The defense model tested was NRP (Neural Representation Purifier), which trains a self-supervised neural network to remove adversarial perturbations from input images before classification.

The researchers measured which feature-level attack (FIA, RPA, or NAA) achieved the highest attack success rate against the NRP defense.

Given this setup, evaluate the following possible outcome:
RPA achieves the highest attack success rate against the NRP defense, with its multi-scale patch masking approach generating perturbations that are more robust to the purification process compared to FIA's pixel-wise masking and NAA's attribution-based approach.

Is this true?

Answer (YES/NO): NO